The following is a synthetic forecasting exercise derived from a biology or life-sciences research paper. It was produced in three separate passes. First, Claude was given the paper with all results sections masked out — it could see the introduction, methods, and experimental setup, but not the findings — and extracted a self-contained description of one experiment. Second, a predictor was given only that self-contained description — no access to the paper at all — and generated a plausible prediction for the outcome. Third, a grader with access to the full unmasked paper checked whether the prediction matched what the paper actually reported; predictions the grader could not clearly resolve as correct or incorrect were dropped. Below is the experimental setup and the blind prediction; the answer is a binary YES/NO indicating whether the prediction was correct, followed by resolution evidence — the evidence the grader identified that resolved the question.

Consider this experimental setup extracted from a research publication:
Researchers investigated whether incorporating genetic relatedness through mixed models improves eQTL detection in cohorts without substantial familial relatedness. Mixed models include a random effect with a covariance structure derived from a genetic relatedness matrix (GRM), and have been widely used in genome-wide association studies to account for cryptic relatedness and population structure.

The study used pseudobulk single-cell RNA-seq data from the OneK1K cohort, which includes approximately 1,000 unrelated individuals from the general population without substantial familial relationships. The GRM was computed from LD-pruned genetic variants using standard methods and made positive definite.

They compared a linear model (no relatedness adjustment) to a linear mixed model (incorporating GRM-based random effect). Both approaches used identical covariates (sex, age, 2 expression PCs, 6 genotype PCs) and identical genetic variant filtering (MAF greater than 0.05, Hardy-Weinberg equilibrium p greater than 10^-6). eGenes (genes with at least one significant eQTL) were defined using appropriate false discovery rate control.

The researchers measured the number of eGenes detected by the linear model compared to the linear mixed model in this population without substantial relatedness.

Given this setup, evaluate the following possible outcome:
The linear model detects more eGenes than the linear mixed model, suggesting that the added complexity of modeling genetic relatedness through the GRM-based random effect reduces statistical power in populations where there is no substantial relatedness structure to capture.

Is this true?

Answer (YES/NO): YES